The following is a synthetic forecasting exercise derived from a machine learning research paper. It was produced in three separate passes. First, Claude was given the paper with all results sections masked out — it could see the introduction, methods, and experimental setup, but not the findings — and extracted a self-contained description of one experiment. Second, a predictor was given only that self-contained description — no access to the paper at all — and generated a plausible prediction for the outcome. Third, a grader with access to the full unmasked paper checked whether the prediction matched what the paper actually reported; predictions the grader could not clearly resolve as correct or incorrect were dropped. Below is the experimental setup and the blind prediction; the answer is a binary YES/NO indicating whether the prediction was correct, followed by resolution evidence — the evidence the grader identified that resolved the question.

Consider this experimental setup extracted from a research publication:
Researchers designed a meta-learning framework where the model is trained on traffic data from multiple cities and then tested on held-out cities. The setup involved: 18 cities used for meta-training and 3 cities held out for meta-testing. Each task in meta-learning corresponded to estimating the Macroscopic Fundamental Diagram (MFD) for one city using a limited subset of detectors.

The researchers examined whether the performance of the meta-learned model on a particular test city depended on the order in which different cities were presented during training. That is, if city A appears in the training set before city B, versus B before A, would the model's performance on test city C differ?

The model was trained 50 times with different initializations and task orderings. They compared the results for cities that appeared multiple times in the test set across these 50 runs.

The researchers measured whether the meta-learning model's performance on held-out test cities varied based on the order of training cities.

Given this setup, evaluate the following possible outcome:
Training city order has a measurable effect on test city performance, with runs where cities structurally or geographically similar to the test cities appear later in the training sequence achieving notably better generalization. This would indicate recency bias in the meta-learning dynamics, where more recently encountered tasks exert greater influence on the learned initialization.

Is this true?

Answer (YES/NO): NO